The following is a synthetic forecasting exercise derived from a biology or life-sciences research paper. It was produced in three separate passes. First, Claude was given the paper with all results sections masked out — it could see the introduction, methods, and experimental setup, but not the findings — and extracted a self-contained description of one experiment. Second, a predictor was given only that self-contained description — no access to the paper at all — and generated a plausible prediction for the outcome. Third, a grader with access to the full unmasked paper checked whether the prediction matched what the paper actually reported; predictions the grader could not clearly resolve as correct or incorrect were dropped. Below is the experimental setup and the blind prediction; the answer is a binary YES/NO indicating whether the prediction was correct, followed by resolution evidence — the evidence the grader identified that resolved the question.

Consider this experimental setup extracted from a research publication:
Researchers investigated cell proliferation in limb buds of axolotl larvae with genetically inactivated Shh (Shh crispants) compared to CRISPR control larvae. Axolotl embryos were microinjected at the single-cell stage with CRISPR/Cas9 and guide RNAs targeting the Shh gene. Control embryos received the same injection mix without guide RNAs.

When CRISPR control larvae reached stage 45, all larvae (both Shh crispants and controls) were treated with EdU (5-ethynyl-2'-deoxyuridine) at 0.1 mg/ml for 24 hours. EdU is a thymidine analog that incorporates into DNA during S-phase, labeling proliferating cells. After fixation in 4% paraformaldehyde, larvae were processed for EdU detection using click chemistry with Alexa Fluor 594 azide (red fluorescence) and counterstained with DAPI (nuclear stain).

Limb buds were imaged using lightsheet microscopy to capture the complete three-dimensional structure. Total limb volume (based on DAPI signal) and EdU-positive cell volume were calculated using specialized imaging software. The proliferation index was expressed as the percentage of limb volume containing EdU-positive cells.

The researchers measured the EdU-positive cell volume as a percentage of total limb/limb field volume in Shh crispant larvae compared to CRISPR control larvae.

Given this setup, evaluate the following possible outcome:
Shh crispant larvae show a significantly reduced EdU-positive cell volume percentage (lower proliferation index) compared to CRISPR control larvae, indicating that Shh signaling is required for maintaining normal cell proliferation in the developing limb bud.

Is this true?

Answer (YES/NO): YES